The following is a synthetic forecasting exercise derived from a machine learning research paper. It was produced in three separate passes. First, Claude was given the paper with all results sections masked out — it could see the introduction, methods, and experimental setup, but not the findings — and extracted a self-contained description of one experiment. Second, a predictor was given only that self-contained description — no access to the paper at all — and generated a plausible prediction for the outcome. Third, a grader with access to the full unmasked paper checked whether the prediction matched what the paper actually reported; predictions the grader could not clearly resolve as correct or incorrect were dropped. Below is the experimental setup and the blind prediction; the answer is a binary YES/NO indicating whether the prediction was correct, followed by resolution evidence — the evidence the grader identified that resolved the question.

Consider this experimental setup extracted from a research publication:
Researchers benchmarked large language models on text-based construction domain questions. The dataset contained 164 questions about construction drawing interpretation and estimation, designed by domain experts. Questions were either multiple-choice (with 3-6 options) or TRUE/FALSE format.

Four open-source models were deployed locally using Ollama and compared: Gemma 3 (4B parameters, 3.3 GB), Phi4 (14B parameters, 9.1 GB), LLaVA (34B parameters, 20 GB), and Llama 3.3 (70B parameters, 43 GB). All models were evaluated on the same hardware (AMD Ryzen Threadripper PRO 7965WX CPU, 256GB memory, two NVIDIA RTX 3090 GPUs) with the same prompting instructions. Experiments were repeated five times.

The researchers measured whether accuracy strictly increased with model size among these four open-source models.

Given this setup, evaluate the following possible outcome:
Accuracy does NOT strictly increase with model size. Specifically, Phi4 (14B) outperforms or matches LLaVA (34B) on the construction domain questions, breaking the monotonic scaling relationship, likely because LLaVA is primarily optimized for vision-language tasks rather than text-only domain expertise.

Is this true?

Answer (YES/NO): YES